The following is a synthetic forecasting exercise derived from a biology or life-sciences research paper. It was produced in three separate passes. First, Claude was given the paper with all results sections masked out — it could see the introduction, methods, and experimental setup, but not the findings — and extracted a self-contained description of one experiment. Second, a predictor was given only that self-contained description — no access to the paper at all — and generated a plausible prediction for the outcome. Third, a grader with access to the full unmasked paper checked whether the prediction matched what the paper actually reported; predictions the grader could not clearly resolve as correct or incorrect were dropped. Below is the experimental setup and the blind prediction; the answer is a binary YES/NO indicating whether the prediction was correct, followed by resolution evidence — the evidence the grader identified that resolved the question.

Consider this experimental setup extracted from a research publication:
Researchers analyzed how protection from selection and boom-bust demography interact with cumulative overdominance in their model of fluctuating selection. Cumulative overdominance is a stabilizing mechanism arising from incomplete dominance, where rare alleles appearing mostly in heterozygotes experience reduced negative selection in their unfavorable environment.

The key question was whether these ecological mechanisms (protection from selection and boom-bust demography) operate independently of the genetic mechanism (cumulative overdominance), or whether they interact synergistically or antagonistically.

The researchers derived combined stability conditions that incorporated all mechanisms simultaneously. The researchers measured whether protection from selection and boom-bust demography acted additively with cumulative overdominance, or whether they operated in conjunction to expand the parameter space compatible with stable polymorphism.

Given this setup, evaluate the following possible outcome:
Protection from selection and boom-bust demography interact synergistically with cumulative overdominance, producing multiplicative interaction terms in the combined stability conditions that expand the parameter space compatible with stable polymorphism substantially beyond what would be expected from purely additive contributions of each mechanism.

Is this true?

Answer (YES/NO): NO